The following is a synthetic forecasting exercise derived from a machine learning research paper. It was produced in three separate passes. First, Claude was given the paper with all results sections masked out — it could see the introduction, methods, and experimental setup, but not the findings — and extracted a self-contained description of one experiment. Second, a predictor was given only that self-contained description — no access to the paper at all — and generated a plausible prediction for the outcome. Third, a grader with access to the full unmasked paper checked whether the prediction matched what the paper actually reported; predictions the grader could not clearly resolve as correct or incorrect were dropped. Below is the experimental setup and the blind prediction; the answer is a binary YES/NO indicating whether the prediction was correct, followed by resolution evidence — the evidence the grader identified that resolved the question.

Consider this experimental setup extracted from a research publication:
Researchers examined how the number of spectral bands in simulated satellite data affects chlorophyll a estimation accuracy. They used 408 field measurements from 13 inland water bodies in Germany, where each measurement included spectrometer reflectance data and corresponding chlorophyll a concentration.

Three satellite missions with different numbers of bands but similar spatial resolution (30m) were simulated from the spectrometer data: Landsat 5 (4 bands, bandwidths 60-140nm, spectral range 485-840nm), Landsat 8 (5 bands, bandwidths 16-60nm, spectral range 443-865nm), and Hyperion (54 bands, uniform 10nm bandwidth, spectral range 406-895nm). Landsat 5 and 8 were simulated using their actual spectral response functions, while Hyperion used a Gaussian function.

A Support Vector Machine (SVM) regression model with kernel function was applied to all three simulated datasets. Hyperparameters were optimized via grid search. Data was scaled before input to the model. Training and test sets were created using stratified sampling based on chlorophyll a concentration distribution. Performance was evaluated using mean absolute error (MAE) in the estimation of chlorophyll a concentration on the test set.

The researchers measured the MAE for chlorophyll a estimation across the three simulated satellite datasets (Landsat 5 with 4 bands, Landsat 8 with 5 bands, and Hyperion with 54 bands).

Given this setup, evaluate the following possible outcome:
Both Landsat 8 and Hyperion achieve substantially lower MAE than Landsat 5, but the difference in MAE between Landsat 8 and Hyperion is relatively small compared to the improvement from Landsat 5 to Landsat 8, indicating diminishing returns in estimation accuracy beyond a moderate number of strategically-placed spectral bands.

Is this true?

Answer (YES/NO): NO